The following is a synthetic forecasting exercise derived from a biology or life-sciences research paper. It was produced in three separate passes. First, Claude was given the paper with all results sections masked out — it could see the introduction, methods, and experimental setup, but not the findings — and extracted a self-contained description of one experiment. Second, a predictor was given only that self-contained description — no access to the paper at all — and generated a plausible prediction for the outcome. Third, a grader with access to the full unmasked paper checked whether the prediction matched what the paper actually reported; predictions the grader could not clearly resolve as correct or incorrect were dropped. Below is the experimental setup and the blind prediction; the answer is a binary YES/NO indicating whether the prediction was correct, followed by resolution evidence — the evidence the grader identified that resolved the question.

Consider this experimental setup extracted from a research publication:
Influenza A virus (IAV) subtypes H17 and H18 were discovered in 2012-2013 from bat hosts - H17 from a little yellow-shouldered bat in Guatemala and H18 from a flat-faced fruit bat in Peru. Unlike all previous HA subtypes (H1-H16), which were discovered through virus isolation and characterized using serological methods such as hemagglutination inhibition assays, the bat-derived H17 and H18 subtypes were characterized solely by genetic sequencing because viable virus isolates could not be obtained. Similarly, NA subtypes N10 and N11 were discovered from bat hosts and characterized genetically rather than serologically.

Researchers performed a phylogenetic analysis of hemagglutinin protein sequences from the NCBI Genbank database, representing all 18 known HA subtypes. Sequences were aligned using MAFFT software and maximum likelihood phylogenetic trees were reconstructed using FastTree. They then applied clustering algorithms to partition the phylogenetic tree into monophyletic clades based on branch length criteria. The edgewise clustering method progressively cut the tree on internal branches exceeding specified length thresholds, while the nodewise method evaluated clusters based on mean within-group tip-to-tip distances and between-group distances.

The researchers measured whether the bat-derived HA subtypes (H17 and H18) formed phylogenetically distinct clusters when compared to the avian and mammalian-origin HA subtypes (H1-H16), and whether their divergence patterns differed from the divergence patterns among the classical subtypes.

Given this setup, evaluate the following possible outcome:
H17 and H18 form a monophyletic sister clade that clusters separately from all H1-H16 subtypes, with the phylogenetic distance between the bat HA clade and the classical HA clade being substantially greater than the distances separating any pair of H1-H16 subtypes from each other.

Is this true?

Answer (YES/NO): NO